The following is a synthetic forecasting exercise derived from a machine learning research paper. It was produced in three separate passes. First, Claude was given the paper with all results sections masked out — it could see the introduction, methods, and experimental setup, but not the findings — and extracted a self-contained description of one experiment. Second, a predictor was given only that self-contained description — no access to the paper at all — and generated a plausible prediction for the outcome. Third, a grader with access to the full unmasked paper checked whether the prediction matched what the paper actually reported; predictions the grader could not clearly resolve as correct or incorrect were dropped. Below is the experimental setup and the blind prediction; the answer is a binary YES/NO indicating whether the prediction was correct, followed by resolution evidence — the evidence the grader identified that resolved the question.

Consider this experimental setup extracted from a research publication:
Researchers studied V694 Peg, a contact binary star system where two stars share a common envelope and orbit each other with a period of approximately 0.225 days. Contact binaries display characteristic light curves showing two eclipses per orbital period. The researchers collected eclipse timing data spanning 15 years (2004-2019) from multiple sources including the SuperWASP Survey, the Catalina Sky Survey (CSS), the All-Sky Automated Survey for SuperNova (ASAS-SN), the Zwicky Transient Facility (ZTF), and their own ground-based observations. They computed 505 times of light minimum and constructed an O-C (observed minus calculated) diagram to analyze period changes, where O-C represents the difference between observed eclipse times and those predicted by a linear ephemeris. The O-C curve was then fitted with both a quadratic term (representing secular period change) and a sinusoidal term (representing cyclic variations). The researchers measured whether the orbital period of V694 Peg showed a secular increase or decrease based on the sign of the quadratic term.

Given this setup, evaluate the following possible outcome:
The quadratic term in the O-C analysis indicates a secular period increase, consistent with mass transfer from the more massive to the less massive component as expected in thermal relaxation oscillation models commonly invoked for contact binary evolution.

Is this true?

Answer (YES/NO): NO